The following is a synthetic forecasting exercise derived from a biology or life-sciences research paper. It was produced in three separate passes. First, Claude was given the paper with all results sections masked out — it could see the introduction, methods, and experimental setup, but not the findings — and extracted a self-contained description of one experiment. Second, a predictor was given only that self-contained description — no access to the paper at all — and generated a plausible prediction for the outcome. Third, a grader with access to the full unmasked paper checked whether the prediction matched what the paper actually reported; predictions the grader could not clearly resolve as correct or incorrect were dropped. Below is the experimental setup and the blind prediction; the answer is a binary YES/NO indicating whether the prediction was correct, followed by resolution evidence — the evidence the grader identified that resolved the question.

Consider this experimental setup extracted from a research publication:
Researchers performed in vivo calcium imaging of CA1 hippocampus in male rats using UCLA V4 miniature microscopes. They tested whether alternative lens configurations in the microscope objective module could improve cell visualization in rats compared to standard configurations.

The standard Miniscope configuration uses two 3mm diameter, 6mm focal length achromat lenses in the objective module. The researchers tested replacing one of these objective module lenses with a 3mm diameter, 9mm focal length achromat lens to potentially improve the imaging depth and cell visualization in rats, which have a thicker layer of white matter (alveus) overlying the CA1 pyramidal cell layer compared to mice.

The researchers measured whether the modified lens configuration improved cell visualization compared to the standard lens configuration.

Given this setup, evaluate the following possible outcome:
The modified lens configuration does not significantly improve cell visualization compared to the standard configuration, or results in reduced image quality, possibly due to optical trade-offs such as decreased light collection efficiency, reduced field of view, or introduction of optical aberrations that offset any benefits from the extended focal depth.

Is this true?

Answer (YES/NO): YES